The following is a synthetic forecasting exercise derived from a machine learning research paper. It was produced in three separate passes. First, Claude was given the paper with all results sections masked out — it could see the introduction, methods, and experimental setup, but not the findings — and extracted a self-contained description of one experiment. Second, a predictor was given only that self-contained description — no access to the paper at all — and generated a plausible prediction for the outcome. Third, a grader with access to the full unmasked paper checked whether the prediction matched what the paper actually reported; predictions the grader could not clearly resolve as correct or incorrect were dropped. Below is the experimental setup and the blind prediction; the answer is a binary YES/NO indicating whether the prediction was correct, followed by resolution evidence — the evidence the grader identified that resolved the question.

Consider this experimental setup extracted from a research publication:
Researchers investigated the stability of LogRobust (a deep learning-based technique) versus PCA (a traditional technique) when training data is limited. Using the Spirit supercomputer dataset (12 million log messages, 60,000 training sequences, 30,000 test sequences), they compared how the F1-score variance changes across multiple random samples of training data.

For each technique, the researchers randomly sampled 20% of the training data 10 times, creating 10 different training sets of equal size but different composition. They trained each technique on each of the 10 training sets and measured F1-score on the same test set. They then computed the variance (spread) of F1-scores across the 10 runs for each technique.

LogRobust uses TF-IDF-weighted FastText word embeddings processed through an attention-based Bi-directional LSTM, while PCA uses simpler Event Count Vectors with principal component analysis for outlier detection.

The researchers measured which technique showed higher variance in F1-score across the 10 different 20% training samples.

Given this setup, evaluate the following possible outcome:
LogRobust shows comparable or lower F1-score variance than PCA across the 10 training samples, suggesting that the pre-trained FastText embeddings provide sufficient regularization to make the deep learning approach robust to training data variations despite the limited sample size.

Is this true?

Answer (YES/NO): NO